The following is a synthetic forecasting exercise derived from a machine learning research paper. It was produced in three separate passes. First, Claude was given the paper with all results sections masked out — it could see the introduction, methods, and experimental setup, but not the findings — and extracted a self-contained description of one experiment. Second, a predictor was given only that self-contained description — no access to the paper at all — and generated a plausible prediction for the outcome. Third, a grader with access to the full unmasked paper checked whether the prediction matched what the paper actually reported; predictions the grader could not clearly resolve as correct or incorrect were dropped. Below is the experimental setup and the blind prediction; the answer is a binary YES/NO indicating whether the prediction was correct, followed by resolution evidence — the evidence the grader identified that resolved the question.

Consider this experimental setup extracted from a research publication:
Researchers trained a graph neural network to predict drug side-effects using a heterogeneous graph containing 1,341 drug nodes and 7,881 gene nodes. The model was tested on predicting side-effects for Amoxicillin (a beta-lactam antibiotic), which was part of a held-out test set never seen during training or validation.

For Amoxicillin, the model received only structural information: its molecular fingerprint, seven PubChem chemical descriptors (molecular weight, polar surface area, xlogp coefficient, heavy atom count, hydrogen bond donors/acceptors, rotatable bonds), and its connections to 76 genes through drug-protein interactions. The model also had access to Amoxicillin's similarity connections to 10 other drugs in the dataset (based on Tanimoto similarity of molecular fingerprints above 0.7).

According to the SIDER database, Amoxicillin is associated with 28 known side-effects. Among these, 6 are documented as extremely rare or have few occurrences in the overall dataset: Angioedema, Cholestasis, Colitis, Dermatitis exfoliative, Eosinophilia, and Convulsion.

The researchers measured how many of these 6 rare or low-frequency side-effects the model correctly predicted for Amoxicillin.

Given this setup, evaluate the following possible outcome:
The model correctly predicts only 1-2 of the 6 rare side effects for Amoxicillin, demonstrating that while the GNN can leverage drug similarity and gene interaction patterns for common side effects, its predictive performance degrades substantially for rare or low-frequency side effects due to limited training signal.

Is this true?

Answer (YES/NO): NO